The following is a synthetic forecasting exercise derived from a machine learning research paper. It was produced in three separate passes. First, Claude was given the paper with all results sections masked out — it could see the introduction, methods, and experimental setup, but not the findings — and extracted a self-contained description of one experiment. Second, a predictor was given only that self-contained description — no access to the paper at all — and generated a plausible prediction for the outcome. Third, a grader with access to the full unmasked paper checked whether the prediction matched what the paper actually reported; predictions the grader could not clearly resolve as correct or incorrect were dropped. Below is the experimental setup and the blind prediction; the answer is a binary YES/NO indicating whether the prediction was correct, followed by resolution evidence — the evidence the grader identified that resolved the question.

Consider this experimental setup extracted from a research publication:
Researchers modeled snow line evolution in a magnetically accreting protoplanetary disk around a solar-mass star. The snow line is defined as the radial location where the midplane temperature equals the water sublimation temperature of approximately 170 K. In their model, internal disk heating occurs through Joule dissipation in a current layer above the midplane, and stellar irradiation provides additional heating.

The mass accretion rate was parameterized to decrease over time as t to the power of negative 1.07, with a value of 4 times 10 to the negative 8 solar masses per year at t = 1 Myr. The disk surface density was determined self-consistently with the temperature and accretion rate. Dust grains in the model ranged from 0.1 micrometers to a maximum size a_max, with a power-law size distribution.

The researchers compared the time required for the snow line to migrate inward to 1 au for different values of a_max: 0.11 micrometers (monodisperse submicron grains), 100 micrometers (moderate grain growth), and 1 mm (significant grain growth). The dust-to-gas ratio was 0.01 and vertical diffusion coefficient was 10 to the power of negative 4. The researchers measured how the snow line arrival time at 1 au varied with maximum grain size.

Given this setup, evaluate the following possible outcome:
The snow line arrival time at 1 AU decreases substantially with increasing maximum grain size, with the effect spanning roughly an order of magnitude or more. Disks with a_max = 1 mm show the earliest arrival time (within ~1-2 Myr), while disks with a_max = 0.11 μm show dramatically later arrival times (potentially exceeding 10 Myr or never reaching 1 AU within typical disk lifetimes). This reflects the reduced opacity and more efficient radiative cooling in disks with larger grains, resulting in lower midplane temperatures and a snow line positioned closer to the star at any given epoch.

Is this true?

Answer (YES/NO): NO